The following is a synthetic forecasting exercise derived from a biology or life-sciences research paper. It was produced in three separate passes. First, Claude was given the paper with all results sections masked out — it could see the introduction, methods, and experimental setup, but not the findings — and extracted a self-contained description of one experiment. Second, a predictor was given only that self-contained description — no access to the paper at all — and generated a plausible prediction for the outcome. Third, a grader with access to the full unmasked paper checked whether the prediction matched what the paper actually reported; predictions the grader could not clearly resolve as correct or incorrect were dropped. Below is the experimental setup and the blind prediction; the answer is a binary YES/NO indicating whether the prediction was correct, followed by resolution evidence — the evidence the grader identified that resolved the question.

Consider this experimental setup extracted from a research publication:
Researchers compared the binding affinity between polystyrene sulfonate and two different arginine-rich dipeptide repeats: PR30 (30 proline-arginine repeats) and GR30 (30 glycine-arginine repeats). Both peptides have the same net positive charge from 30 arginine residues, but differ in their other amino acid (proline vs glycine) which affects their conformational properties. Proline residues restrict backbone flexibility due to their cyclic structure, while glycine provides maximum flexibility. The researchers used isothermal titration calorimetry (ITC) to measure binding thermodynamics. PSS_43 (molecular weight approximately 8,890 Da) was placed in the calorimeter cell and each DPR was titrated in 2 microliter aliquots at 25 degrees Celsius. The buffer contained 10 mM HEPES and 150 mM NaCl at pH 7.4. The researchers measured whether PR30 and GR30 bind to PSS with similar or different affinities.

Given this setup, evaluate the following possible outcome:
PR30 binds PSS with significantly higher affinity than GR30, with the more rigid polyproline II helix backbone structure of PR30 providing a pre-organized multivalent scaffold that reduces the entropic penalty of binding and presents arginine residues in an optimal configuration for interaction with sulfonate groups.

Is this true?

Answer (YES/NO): NO